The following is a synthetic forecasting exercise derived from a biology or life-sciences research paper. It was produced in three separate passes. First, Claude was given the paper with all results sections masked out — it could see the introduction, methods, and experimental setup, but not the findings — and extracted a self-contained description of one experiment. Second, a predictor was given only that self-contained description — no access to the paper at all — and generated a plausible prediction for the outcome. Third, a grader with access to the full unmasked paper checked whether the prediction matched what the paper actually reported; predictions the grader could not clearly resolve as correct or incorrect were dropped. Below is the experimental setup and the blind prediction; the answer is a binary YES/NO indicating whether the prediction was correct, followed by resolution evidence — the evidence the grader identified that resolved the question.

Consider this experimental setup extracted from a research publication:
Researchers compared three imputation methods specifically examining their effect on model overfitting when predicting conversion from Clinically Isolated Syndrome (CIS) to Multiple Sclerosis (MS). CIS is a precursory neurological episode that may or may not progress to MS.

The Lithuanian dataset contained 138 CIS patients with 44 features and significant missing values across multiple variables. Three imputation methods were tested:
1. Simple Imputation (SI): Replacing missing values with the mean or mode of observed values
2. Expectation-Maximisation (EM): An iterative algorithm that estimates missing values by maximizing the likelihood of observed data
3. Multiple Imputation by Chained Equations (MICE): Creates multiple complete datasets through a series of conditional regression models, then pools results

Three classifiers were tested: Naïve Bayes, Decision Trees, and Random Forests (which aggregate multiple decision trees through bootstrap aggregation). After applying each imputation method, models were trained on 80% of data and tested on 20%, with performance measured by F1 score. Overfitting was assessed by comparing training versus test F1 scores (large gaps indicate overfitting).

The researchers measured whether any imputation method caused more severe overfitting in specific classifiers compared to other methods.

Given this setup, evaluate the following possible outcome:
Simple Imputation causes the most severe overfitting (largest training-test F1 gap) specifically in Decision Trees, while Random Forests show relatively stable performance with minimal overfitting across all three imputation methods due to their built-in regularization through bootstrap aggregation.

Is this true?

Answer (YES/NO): NO